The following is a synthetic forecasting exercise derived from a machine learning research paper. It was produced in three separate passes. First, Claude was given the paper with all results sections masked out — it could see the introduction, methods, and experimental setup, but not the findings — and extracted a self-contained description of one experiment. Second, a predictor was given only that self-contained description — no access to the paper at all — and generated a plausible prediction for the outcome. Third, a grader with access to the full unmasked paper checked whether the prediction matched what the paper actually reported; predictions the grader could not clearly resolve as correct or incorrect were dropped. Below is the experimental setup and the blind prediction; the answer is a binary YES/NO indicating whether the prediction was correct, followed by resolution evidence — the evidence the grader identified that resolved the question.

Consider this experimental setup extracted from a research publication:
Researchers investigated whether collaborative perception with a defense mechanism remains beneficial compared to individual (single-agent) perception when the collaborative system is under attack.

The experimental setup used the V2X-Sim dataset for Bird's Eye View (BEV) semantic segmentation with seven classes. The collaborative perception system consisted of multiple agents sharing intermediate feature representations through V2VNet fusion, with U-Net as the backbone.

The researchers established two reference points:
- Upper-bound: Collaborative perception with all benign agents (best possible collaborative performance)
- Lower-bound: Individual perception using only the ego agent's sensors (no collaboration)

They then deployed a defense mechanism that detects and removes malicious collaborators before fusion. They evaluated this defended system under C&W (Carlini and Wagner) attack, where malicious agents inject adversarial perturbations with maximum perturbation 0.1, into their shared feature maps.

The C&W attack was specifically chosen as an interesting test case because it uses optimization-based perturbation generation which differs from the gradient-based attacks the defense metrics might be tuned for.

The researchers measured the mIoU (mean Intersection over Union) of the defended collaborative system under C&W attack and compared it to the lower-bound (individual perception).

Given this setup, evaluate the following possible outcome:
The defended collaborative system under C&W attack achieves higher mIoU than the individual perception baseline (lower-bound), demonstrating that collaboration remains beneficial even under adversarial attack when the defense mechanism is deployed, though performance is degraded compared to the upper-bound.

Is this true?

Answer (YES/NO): YES